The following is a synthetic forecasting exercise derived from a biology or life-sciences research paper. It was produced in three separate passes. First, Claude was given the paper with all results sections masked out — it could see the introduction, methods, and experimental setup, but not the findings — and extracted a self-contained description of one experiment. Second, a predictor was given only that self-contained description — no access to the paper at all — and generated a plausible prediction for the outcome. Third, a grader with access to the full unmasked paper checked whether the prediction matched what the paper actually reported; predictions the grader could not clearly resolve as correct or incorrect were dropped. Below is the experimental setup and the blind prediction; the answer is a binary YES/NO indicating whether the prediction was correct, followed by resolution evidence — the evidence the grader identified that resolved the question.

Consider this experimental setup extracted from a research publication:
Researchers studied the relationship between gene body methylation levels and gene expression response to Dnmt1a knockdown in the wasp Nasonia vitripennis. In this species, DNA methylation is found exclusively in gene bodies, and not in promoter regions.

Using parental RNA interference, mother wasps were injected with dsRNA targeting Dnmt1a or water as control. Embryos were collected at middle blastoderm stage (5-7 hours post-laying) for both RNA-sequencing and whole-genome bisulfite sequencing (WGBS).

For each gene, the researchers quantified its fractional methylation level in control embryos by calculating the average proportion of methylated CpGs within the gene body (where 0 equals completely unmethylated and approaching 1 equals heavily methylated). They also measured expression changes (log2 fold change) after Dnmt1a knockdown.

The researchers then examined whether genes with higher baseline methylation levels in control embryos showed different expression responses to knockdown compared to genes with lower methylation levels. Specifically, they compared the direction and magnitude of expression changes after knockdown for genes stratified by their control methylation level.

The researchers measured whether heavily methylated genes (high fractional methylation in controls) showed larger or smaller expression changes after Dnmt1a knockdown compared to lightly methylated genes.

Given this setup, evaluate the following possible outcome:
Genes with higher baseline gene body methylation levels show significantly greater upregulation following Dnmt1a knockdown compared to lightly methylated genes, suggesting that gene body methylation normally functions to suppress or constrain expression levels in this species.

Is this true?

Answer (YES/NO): NO